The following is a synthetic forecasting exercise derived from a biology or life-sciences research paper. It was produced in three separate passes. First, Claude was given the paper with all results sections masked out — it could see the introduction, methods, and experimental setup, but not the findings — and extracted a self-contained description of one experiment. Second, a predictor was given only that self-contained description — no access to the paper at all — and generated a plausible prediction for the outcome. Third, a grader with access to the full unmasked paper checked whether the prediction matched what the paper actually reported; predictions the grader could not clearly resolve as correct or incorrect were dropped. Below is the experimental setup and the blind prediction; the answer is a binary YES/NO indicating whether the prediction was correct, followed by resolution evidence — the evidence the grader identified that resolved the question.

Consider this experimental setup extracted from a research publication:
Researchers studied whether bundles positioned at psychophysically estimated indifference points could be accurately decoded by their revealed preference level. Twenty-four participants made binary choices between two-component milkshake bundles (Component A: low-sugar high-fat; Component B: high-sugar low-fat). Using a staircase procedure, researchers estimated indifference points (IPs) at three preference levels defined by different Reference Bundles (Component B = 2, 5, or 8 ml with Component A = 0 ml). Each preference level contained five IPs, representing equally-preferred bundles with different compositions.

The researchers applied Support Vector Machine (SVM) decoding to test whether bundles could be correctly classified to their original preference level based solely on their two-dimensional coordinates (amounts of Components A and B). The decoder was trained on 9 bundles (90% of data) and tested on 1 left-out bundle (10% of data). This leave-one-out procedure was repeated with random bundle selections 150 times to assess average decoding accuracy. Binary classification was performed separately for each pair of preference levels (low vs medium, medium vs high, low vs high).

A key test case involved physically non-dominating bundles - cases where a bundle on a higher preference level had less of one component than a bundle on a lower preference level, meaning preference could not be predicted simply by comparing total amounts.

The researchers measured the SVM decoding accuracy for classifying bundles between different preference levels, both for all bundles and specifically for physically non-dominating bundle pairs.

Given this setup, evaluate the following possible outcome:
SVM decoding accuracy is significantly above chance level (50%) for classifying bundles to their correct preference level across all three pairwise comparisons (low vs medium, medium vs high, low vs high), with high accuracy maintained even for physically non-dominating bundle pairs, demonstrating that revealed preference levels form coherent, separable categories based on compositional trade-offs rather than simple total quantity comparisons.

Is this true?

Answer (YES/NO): YES